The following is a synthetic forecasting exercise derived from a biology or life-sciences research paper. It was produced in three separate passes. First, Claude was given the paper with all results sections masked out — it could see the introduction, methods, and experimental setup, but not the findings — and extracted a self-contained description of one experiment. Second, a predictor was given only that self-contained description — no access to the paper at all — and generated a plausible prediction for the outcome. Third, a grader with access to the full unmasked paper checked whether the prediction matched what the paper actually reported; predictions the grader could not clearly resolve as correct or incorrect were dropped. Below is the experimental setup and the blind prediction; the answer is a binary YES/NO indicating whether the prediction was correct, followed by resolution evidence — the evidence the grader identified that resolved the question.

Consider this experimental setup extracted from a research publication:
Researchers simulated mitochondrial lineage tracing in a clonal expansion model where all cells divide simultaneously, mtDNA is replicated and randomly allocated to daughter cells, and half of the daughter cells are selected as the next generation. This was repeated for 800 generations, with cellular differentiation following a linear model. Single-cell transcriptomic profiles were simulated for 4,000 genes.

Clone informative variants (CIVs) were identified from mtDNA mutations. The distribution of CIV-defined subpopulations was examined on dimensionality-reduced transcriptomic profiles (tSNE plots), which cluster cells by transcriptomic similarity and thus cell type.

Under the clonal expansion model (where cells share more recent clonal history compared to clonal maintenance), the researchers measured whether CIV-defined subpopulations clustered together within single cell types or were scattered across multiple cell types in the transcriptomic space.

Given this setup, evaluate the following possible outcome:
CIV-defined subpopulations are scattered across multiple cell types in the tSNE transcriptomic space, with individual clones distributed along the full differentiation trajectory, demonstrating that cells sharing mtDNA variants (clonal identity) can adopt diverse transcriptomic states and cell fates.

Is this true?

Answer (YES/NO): NO